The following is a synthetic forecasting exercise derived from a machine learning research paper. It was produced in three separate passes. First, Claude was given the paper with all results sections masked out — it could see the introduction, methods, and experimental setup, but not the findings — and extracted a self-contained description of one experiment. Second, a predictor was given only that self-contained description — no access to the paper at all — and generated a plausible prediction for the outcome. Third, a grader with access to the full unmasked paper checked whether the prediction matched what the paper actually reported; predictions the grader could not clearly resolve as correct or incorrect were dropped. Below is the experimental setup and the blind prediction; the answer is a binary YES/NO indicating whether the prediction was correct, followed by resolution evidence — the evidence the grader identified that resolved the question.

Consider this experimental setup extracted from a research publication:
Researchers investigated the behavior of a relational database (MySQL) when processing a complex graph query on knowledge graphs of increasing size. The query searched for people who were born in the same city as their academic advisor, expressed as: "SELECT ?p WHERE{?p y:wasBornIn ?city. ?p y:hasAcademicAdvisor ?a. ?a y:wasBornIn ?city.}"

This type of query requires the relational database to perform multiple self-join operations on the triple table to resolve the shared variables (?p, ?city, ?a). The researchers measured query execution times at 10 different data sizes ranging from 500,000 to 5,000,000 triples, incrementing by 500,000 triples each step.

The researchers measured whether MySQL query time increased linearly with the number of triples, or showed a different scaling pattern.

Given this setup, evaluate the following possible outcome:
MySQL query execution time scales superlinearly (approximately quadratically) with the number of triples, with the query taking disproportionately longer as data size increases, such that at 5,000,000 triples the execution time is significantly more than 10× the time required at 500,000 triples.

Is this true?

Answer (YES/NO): NO